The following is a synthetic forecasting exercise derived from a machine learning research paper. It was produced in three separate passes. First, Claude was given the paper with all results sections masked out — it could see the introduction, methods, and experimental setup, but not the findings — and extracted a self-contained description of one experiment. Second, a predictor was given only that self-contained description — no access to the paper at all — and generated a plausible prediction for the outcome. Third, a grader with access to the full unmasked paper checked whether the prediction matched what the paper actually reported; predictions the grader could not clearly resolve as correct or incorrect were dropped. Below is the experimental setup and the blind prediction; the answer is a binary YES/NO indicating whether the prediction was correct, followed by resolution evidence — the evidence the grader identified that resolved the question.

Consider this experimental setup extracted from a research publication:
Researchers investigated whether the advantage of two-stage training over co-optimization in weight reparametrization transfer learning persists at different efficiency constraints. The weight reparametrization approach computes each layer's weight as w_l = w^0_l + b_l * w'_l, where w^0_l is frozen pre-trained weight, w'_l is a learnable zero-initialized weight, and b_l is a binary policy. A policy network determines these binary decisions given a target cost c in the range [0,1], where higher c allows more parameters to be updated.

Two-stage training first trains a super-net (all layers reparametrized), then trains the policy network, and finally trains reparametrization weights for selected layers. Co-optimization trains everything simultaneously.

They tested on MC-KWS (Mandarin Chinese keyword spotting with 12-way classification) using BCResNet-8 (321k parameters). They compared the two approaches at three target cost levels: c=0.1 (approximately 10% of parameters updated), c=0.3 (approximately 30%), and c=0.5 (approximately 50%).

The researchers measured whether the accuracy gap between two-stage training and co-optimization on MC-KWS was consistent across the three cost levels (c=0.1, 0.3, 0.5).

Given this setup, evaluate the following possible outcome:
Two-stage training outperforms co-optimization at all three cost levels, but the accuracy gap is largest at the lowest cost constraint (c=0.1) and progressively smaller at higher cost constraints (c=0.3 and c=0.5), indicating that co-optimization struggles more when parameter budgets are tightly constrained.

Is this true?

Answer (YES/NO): NO